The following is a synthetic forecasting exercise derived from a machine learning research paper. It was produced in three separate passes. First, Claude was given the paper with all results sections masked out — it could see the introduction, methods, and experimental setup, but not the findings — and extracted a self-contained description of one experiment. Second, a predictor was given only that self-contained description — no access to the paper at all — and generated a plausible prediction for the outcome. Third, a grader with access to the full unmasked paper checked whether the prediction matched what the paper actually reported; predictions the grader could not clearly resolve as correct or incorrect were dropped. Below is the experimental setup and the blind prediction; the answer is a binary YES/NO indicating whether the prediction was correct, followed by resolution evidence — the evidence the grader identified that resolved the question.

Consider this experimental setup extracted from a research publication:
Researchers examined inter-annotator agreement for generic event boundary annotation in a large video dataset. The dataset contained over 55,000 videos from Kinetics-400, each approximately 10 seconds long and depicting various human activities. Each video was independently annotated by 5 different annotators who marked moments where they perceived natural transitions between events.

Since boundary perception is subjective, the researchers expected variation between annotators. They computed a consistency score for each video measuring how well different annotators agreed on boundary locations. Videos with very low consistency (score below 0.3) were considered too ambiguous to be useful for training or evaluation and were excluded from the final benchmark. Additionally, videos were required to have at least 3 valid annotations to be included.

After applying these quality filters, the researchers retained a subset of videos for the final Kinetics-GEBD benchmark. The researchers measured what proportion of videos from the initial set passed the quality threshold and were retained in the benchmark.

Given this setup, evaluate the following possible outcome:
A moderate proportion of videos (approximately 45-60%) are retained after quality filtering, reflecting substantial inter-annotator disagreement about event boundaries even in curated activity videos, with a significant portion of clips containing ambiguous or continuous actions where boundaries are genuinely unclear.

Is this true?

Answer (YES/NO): NO